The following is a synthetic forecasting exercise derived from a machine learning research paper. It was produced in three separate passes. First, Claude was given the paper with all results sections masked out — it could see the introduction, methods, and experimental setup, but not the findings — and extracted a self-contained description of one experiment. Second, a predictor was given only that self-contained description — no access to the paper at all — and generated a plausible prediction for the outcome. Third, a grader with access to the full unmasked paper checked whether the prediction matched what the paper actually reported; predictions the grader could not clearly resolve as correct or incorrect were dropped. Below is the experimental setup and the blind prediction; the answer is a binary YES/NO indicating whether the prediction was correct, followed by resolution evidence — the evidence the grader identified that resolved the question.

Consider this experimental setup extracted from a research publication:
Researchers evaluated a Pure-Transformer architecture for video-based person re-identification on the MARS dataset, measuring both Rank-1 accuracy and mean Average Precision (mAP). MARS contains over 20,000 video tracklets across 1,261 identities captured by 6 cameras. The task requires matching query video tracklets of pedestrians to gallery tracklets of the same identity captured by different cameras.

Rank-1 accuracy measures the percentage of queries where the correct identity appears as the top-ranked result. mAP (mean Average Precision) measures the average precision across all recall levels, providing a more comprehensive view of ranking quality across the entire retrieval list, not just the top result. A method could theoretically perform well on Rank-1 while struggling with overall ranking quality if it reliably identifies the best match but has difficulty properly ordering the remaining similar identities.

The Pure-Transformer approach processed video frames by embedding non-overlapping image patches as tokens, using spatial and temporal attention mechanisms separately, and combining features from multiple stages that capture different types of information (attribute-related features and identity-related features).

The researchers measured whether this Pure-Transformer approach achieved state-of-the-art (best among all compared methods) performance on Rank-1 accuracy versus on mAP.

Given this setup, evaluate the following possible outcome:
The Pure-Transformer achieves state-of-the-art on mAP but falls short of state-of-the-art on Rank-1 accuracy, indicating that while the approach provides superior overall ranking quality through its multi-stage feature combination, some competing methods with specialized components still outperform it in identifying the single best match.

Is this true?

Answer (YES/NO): NO